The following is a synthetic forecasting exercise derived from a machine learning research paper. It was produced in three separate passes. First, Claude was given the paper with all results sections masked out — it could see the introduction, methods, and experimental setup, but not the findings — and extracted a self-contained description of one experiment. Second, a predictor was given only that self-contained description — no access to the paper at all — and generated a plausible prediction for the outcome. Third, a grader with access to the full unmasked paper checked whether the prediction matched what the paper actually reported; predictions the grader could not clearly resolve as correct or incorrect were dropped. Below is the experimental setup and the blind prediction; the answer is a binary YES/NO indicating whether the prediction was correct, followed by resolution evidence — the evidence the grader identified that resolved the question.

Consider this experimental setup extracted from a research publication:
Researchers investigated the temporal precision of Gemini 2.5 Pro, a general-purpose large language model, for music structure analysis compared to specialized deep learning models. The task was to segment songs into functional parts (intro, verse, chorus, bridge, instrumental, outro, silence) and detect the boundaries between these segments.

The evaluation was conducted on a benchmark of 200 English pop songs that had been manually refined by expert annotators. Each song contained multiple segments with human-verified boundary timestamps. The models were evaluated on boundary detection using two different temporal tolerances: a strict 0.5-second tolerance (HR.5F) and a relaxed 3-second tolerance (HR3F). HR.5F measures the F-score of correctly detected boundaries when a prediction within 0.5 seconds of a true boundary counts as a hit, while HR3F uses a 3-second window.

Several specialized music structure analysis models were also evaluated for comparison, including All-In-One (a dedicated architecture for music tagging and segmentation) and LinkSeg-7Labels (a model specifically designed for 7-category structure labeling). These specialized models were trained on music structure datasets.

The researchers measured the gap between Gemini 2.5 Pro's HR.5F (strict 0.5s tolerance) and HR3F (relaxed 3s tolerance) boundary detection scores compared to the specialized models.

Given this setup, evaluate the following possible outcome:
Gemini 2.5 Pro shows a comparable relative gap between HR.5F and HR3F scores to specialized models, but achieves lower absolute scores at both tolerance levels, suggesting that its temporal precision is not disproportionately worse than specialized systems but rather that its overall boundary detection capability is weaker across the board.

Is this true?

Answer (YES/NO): NO